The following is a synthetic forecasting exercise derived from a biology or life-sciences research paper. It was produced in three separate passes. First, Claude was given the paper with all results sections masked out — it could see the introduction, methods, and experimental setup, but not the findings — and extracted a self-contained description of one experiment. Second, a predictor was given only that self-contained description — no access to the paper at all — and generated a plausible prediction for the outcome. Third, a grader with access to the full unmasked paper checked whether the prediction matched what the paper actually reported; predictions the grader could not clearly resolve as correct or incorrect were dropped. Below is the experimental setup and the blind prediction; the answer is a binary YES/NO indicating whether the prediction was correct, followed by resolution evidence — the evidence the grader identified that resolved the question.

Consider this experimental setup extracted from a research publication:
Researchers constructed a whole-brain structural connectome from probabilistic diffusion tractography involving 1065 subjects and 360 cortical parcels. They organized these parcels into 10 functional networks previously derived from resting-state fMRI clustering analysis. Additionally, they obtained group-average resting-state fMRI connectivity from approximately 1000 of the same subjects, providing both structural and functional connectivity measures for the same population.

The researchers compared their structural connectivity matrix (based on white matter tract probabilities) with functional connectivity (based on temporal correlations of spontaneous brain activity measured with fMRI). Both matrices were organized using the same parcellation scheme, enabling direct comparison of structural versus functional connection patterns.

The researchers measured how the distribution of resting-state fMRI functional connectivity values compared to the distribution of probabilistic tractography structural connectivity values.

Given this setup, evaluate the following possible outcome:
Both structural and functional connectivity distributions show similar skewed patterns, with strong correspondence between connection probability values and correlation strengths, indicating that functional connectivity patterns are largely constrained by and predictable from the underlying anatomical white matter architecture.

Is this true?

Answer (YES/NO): NO